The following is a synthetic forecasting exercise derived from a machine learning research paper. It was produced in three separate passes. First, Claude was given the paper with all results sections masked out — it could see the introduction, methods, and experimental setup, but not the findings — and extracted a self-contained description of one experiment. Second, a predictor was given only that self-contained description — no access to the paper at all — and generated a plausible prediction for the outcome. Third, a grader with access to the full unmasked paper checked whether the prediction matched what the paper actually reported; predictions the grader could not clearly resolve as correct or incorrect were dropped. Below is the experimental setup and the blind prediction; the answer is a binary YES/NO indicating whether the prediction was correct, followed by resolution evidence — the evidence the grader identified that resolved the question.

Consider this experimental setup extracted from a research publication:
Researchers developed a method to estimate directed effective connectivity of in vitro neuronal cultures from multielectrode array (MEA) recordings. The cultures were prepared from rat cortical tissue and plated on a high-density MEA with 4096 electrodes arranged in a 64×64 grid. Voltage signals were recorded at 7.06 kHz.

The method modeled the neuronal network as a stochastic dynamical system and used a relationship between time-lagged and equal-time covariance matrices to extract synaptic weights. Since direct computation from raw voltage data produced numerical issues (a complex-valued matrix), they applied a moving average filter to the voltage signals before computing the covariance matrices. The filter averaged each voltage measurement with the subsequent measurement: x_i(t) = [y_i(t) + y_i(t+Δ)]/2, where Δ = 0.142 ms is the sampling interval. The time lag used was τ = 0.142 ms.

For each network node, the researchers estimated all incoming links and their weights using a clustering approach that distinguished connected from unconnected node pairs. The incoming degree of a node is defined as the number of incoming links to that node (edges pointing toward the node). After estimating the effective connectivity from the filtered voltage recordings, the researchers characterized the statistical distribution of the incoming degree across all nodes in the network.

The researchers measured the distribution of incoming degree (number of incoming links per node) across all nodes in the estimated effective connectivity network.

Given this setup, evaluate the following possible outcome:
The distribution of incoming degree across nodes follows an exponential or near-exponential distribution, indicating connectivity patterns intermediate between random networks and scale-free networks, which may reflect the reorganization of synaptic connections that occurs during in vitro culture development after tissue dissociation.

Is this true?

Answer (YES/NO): NO